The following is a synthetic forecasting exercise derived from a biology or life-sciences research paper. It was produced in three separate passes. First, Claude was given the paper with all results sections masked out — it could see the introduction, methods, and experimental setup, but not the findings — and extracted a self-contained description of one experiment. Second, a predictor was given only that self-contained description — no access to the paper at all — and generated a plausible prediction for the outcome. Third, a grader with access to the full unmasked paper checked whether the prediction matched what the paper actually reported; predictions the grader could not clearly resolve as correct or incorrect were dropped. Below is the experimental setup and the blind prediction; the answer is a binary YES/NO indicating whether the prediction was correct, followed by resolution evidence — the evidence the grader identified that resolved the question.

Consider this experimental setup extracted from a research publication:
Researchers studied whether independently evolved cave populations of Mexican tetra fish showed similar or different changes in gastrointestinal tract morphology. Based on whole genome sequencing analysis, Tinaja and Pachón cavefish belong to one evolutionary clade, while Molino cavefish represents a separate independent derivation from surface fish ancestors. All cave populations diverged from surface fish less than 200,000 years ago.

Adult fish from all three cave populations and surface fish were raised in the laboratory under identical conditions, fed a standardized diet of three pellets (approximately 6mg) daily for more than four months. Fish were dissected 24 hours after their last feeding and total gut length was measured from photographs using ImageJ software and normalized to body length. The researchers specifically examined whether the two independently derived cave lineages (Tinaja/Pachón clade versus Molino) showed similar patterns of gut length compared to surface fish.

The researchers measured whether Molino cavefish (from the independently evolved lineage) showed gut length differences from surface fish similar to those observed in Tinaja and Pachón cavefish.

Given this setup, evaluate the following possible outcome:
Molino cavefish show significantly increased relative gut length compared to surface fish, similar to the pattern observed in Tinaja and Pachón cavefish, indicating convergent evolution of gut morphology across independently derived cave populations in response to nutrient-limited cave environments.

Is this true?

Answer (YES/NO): NO